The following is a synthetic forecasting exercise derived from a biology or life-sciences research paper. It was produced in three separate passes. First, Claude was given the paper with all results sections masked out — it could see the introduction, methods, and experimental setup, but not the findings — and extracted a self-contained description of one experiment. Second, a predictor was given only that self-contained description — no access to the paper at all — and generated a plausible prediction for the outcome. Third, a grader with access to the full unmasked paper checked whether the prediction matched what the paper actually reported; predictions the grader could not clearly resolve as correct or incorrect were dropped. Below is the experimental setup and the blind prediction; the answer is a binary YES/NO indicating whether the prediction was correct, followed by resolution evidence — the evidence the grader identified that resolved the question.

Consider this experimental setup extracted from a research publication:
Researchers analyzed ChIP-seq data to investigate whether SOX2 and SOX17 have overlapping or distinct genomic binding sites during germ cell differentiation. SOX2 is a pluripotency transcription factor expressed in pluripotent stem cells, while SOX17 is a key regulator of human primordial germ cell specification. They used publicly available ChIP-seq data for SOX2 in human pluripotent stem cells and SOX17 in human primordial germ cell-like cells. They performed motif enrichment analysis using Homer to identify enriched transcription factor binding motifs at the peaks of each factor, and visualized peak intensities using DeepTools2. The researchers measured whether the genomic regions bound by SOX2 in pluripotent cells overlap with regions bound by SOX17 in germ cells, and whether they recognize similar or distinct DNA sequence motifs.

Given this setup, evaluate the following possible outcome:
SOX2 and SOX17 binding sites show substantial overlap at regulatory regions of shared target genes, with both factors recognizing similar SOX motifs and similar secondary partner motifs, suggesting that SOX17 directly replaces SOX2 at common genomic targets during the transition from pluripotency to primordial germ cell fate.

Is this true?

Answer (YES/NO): NO